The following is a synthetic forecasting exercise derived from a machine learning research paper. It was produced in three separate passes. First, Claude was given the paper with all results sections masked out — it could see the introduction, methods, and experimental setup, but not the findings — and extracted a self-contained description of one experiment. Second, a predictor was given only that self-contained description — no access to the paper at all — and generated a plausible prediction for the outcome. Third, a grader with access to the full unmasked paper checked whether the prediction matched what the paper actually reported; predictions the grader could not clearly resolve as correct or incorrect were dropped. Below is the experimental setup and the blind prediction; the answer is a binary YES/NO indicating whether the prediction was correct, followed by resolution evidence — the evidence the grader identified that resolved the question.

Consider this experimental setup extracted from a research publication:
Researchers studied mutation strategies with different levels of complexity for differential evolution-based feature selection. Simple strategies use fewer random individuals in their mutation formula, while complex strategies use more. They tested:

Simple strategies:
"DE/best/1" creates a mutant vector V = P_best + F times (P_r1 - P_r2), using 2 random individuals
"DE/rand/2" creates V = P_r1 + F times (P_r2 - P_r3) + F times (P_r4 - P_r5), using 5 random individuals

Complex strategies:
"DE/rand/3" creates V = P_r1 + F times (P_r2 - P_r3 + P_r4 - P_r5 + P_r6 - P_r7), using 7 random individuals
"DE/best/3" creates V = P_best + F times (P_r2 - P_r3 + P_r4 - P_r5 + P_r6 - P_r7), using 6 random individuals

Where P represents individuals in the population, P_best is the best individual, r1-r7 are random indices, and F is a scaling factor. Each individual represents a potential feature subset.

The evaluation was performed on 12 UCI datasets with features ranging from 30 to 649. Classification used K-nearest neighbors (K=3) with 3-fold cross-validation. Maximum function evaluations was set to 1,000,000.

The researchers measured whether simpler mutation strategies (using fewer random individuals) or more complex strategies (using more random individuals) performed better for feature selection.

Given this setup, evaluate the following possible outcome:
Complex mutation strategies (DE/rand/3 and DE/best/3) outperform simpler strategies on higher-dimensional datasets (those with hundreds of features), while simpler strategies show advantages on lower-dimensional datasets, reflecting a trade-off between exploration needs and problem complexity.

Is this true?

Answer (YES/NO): NO